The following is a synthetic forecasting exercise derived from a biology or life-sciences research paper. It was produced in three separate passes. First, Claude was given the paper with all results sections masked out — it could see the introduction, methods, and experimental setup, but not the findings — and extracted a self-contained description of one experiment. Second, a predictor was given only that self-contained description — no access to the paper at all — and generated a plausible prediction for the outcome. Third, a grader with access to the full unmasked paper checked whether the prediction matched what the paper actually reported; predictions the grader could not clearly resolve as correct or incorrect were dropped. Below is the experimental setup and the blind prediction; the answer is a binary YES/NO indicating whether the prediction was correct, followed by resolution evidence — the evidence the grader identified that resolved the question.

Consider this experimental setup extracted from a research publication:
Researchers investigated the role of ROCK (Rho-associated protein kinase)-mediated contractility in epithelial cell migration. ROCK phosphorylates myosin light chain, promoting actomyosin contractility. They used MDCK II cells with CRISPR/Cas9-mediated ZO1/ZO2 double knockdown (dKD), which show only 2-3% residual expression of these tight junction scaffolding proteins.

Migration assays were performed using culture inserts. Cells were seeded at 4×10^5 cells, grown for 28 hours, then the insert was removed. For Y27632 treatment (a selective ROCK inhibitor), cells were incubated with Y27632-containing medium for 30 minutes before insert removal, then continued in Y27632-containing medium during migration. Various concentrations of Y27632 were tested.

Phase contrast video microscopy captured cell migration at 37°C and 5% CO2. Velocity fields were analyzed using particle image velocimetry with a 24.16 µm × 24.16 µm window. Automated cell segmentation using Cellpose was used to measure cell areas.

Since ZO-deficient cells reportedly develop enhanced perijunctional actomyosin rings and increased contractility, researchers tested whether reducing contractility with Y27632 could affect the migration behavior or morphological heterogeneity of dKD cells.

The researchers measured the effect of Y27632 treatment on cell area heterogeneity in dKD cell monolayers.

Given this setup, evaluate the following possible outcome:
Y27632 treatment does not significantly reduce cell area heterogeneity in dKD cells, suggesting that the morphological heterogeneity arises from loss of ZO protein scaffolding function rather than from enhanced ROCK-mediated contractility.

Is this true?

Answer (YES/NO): NO